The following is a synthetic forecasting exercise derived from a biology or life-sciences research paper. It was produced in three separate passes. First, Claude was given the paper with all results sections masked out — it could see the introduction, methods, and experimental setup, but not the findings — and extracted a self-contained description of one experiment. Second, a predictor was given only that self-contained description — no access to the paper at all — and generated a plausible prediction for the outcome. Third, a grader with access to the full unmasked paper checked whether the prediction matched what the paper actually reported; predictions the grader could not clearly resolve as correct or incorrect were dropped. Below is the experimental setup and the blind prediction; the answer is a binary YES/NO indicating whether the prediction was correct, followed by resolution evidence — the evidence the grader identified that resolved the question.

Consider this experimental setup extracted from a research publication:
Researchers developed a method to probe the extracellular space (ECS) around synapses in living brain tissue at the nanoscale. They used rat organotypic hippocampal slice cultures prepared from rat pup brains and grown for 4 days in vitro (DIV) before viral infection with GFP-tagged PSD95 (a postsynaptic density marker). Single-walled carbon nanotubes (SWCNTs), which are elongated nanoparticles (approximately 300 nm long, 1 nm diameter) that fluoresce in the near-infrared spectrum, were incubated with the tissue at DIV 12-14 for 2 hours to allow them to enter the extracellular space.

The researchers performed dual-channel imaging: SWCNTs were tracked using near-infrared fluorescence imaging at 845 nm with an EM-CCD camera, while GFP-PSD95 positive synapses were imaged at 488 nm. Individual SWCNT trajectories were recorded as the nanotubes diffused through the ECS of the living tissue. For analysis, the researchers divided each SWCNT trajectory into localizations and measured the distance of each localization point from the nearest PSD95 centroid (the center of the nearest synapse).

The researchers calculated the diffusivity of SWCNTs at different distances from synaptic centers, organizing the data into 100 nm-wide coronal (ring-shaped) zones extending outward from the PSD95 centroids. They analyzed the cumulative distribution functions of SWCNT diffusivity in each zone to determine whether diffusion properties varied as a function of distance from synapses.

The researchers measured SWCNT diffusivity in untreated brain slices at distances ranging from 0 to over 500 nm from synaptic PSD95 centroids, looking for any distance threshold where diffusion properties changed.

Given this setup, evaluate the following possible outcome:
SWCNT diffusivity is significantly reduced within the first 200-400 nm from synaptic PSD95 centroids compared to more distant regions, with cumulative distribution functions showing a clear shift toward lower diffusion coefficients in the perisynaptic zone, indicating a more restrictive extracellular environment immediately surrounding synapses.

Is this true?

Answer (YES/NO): NO